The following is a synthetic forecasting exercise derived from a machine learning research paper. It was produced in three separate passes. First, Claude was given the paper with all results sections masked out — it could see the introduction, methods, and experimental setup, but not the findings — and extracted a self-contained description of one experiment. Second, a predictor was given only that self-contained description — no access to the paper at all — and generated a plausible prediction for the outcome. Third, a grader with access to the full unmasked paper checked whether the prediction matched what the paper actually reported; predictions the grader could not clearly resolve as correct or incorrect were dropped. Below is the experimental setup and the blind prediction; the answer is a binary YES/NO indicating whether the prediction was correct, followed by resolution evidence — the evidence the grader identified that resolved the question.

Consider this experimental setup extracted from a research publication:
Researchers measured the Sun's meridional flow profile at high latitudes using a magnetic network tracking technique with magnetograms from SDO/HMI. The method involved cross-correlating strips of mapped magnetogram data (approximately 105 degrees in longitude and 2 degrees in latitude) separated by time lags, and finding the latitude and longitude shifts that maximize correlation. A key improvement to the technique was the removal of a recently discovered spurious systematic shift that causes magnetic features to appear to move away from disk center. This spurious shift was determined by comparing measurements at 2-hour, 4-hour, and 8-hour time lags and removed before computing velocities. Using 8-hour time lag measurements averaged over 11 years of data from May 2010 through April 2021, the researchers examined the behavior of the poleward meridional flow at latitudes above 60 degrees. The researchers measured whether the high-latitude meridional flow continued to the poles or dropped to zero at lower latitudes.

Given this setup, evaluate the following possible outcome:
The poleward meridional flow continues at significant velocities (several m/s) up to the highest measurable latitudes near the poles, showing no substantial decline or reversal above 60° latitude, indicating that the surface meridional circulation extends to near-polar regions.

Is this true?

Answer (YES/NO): NO